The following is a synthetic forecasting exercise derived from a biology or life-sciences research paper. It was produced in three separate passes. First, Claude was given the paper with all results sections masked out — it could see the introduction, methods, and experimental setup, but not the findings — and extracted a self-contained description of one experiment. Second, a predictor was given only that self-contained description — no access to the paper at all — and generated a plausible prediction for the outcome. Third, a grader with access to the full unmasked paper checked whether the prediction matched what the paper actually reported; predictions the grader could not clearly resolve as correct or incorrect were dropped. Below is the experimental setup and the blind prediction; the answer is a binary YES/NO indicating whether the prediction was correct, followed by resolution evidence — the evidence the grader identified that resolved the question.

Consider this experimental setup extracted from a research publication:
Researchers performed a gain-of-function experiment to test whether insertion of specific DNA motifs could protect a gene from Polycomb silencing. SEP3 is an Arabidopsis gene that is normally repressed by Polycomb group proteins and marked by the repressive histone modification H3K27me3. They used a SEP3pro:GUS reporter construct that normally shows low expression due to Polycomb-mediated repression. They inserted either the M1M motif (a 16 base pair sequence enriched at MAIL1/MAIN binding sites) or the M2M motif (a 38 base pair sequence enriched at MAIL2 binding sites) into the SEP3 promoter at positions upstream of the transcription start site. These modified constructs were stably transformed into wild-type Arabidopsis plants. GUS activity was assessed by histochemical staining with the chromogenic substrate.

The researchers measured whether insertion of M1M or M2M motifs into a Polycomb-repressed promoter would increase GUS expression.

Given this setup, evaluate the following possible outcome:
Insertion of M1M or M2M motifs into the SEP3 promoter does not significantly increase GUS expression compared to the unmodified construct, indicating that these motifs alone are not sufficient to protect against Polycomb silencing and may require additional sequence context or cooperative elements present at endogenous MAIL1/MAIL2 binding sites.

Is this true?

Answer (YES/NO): NO